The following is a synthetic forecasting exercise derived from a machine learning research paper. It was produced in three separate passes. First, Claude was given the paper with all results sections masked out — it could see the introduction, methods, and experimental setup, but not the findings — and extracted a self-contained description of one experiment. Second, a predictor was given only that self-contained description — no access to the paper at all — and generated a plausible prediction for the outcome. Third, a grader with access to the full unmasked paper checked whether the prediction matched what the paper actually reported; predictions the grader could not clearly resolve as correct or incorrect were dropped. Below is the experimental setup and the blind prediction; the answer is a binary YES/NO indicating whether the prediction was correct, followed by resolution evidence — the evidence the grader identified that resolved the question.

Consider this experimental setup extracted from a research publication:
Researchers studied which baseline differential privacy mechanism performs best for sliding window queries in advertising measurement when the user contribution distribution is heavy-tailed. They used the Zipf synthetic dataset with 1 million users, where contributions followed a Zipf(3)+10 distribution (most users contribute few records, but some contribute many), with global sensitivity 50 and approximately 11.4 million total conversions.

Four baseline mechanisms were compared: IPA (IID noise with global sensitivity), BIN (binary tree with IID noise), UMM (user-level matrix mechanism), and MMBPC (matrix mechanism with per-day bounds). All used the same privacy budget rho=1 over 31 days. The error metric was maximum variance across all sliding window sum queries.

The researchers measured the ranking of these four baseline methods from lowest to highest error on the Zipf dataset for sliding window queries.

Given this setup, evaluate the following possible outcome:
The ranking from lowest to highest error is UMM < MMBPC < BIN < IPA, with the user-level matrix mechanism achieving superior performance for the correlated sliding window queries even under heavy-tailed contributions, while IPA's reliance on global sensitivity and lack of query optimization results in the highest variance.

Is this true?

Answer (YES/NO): NO